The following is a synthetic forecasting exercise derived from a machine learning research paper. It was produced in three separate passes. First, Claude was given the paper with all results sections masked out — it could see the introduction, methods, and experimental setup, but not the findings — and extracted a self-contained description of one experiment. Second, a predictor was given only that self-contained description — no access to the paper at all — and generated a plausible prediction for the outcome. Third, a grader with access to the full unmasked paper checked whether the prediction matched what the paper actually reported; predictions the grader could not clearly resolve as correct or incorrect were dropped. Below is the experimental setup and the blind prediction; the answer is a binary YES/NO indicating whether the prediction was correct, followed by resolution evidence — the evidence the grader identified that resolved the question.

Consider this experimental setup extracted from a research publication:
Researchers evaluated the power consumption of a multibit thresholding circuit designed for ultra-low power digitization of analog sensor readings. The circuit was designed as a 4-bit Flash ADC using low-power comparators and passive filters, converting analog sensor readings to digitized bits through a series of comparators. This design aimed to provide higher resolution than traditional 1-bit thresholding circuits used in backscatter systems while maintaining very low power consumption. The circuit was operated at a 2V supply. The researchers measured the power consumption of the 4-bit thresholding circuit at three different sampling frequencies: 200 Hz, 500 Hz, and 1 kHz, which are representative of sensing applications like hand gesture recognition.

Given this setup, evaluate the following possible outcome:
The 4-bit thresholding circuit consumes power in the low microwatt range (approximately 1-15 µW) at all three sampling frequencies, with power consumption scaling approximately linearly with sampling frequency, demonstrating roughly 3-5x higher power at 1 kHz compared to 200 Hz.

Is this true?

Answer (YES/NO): NO